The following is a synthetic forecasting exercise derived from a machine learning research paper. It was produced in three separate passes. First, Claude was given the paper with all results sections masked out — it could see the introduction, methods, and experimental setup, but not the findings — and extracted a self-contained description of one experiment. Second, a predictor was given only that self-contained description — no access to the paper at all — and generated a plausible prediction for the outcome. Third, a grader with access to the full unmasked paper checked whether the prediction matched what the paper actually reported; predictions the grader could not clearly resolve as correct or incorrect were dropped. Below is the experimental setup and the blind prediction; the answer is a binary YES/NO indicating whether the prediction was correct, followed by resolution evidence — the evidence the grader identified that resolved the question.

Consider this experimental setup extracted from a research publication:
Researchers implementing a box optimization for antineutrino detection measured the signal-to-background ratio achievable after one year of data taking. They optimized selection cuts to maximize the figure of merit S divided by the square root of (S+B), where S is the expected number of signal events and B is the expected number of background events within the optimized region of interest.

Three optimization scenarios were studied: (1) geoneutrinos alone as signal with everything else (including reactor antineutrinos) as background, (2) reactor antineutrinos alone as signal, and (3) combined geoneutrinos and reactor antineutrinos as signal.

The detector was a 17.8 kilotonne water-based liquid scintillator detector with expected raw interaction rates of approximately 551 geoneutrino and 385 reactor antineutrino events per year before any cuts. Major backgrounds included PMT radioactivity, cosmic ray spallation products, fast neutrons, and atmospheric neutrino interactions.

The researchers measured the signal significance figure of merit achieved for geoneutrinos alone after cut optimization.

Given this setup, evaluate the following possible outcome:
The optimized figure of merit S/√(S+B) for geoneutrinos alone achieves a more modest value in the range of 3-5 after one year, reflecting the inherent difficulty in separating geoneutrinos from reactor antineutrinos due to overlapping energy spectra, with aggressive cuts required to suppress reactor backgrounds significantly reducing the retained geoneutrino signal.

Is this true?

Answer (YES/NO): NO